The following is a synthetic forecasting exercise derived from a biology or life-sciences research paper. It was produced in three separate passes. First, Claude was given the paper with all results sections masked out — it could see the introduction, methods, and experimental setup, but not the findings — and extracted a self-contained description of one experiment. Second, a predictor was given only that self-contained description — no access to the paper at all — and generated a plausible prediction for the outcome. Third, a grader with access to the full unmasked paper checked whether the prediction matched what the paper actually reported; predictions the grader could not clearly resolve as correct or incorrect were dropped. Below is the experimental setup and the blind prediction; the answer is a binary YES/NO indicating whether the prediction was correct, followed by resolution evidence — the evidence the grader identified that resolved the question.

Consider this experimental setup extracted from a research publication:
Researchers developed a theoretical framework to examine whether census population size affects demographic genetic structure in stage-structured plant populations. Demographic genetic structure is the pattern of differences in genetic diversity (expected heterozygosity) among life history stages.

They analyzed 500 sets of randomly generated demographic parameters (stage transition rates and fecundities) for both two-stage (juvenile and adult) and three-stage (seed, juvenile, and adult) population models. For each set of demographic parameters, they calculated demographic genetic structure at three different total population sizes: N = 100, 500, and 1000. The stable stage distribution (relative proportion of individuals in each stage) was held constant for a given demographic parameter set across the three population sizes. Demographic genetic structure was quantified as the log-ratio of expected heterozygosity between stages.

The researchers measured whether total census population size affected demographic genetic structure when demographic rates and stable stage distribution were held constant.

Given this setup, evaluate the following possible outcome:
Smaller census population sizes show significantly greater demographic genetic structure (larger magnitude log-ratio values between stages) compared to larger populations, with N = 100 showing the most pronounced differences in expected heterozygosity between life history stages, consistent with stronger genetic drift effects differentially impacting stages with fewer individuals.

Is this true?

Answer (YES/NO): YES